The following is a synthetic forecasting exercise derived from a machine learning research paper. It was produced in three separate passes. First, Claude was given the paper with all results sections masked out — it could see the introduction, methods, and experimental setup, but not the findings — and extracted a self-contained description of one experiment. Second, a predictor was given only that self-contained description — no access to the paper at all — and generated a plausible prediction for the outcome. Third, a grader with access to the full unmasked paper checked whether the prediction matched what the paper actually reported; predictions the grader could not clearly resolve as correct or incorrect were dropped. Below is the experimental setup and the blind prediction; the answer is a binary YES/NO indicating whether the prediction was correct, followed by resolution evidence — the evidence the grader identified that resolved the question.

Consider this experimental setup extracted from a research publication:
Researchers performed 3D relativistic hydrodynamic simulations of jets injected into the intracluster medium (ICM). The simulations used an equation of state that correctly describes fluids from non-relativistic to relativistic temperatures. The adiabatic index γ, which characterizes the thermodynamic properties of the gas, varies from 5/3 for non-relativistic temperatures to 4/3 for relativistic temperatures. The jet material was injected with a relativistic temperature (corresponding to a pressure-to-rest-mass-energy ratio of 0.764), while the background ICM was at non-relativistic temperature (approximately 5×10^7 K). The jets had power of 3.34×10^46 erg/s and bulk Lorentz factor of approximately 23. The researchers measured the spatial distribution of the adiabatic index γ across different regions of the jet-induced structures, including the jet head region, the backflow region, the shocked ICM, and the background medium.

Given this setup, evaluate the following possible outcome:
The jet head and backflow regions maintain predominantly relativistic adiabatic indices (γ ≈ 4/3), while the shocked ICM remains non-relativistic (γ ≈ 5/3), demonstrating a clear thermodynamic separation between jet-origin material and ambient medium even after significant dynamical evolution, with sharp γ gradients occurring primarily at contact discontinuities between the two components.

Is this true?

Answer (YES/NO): NO